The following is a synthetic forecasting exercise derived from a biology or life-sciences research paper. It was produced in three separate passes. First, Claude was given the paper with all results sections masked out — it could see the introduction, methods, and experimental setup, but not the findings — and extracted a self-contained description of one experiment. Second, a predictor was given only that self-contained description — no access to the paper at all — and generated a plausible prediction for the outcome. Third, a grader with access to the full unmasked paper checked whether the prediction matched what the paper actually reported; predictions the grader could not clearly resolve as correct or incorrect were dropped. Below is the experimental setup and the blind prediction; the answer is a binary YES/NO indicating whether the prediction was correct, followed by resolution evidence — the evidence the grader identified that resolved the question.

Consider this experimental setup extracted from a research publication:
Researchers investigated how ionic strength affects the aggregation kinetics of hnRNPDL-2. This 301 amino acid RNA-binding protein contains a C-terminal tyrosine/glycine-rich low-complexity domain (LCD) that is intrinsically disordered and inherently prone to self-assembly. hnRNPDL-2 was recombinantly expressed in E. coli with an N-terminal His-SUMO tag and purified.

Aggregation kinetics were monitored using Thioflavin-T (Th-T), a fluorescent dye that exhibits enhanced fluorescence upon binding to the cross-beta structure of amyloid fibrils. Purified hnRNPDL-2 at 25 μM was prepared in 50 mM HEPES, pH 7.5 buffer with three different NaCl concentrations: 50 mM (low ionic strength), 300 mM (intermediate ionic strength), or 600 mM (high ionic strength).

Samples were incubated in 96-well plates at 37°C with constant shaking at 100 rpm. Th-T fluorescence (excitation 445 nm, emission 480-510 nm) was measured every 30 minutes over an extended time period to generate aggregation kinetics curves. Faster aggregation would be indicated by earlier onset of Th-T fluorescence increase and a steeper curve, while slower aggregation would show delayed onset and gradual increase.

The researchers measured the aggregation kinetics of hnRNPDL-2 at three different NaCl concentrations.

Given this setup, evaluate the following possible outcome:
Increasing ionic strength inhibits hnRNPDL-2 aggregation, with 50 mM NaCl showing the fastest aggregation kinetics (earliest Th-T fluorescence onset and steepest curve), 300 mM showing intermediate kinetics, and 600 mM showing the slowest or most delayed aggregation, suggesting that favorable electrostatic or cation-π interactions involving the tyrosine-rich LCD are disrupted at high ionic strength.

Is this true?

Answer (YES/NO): YES